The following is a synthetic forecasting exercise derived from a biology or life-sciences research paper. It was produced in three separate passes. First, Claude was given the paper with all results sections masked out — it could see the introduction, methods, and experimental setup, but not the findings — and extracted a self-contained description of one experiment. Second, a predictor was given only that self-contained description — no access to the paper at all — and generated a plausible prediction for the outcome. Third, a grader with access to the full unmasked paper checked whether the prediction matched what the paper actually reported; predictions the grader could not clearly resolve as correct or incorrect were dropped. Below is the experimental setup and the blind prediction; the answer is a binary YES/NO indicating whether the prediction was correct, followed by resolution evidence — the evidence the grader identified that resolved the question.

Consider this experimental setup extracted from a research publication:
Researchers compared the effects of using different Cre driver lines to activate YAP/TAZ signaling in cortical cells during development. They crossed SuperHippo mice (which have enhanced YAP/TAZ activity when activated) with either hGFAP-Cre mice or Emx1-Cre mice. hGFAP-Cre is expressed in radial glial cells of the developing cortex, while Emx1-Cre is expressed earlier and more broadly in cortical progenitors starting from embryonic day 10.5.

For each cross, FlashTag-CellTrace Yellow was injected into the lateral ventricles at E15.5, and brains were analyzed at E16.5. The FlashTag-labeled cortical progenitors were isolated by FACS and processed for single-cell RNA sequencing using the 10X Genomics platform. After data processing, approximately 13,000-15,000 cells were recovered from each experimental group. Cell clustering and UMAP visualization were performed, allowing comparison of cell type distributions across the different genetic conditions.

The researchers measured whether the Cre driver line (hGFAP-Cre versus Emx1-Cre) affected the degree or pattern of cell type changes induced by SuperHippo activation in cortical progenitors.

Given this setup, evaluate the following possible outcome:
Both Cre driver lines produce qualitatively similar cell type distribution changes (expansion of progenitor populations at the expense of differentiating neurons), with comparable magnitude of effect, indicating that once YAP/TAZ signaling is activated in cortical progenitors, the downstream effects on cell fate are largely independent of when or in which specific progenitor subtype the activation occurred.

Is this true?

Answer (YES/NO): NO